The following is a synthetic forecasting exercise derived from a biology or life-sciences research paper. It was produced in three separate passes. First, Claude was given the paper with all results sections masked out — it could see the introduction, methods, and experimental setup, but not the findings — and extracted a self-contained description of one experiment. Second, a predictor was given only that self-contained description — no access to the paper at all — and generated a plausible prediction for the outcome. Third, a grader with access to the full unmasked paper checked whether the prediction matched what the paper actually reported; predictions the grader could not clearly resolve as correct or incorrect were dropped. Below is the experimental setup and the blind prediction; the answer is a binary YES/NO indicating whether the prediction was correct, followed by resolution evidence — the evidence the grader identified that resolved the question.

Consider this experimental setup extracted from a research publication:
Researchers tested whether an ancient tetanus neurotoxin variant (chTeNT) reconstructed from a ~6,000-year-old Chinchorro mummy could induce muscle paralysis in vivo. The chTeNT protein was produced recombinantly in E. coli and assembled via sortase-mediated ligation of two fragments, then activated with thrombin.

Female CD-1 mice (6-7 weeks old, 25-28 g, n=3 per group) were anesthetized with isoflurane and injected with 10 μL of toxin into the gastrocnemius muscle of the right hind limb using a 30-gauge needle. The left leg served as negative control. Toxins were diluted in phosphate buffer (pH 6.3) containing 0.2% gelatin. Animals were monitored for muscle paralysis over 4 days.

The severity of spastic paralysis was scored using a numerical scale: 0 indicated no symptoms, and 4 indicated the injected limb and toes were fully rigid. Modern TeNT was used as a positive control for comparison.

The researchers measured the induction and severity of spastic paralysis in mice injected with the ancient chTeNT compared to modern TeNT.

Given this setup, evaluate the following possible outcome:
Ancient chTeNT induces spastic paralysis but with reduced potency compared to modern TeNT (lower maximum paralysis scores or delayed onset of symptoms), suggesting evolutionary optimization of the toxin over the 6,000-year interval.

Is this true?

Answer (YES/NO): NO